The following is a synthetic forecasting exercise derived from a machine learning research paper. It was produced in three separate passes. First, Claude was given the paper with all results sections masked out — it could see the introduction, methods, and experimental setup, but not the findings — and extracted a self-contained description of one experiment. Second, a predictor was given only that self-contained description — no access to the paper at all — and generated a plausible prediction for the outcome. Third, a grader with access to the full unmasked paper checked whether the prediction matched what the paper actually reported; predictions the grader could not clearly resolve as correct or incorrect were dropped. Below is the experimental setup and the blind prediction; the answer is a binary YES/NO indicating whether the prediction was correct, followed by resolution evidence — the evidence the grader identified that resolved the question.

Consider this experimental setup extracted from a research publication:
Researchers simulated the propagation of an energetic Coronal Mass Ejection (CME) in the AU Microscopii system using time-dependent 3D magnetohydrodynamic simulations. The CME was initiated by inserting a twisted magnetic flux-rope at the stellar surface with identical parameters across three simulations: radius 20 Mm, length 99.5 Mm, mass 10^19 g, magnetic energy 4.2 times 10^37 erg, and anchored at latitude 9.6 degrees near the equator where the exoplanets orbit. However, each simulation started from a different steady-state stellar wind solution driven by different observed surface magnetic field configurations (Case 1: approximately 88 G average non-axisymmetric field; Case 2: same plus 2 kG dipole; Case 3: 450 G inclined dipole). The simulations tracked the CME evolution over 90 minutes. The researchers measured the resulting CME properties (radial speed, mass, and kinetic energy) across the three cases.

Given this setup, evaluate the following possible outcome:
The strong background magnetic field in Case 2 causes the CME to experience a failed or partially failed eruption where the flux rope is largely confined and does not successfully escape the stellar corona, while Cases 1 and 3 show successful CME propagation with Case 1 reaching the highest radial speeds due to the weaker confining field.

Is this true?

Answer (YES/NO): NO